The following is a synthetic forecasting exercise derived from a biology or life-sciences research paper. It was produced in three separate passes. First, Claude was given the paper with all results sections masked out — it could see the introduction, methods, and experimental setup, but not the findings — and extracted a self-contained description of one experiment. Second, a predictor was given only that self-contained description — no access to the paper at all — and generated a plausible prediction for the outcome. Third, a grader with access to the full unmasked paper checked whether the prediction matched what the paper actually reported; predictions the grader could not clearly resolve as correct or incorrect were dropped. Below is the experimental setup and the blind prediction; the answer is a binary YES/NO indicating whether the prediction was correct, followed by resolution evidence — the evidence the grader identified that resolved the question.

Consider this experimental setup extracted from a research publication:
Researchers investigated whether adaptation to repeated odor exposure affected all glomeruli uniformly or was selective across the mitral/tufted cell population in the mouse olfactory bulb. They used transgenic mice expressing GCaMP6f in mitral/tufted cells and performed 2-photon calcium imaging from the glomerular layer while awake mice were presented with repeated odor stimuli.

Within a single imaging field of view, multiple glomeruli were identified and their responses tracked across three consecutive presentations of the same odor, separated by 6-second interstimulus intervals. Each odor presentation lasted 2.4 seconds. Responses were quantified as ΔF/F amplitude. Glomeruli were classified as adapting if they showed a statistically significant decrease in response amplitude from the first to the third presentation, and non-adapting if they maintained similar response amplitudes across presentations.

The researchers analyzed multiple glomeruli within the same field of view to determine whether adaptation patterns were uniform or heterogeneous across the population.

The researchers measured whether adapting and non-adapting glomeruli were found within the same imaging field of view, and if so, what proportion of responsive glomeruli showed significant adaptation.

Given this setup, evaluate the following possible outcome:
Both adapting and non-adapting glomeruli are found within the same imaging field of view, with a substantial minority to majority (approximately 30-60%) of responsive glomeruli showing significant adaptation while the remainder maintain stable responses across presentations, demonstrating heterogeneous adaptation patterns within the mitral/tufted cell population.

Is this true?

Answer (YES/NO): YES